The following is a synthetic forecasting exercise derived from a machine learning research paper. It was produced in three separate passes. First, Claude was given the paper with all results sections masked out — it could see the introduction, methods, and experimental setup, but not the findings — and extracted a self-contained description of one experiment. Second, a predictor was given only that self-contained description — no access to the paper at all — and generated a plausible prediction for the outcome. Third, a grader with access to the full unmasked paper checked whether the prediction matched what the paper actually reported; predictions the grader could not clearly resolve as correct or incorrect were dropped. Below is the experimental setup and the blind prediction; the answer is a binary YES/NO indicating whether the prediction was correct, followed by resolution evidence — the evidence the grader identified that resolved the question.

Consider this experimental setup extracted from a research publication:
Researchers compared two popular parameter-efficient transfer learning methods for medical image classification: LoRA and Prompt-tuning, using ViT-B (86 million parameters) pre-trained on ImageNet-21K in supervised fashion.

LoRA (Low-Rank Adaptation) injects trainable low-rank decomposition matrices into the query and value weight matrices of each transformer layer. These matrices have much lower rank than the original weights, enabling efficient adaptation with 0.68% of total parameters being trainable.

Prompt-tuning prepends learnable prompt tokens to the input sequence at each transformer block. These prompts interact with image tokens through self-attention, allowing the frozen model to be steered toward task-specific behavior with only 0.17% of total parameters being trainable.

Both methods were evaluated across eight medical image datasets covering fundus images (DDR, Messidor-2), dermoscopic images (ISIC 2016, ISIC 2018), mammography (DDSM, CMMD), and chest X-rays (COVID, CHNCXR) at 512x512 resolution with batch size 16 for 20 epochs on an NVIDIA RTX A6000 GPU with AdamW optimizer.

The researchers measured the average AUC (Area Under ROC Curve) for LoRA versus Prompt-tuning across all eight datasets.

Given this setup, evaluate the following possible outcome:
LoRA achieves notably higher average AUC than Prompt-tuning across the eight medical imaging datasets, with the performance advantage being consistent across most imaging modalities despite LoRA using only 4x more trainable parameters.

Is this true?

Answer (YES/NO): YES